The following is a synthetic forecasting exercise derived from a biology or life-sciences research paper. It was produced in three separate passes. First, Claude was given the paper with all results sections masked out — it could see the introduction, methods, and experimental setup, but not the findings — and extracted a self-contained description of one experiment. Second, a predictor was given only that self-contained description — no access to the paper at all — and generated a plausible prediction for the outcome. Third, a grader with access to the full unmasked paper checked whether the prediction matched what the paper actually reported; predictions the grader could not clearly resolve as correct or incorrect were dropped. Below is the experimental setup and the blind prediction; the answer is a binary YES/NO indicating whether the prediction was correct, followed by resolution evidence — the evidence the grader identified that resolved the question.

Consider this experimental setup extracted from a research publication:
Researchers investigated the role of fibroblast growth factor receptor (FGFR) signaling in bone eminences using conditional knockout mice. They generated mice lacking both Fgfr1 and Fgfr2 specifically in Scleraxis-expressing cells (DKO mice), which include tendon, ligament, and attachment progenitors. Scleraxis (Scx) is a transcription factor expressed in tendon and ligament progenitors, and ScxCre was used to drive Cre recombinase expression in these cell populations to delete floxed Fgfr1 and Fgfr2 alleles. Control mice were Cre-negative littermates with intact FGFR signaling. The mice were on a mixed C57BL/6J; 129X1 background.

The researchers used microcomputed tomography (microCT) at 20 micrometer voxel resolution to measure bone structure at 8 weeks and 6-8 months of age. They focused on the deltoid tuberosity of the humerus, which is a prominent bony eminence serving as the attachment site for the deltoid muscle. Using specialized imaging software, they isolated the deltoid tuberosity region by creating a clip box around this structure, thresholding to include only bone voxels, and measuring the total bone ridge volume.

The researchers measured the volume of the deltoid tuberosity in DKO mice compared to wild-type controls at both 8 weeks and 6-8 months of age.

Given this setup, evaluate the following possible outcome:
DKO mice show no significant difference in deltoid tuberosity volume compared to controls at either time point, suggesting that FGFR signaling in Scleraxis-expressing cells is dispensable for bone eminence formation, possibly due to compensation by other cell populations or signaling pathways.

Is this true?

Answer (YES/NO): NO